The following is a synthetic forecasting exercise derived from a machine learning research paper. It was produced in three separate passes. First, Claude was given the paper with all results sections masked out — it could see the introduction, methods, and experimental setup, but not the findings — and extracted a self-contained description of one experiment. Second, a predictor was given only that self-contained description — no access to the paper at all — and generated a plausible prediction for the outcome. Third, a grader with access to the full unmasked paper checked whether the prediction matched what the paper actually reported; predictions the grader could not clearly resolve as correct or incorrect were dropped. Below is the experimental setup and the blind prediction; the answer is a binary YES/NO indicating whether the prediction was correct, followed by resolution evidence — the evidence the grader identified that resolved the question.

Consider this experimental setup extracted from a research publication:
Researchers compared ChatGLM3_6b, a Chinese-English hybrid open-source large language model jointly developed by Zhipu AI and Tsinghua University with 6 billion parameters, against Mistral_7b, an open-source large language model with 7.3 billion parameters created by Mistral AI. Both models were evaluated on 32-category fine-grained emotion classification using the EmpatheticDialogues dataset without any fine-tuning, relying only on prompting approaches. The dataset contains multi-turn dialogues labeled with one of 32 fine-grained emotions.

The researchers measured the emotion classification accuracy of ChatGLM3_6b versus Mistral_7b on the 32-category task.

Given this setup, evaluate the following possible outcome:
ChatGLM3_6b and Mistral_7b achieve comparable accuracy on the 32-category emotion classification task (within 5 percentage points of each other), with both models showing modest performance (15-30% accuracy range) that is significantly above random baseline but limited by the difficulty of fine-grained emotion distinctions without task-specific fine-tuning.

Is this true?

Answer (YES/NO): YES